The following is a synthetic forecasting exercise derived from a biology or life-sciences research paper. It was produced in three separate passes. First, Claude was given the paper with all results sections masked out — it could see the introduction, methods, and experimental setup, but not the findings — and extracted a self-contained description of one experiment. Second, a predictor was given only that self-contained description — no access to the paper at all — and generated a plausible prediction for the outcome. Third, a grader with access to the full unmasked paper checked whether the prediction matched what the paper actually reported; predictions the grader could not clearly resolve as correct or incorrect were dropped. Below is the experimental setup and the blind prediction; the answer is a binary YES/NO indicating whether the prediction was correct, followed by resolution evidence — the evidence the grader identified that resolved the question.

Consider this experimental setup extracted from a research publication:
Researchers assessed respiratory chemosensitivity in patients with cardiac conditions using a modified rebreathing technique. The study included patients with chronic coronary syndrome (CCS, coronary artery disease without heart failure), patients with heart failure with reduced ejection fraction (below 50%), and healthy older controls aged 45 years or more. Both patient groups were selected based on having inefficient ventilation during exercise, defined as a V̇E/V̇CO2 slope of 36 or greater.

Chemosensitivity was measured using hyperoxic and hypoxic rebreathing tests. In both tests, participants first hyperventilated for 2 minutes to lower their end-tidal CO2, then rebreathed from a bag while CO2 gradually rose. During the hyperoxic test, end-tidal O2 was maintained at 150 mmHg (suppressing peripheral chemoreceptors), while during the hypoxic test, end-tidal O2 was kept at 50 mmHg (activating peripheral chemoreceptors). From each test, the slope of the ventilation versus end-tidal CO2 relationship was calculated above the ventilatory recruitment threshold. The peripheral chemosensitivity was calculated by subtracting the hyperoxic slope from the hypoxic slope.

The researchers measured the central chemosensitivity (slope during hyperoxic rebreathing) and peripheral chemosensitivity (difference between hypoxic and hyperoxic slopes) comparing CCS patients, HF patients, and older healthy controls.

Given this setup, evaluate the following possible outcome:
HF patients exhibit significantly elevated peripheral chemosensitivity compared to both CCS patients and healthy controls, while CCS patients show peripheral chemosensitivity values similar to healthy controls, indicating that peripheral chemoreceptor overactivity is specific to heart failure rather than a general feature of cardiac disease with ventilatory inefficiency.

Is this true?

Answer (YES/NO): NO